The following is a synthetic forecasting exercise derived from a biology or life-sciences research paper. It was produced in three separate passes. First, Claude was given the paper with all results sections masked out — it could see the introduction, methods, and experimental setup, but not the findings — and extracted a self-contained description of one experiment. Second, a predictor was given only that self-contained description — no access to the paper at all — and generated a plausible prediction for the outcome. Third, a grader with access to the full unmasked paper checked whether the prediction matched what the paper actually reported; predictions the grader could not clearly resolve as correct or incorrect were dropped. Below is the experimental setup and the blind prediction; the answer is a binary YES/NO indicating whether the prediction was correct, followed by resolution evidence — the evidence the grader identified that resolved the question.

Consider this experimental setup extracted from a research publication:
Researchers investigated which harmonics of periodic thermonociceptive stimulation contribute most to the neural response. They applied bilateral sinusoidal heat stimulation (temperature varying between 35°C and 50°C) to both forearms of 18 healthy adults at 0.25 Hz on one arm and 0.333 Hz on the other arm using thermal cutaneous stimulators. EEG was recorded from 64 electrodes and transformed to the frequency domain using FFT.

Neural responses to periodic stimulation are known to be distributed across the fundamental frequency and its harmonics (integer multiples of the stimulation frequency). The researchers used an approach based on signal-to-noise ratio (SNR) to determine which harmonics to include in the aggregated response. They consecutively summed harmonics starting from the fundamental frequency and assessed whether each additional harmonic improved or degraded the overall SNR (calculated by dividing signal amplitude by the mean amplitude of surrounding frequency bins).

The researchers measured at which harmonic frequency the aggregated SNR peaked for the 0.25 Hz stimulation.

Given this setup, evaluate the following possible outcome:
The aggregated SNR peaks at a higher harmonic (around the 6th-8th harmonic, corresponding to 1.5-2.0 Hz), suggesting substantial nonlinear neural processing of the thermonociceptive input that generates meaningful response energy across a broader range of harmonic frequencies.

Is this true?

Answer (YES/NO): NO